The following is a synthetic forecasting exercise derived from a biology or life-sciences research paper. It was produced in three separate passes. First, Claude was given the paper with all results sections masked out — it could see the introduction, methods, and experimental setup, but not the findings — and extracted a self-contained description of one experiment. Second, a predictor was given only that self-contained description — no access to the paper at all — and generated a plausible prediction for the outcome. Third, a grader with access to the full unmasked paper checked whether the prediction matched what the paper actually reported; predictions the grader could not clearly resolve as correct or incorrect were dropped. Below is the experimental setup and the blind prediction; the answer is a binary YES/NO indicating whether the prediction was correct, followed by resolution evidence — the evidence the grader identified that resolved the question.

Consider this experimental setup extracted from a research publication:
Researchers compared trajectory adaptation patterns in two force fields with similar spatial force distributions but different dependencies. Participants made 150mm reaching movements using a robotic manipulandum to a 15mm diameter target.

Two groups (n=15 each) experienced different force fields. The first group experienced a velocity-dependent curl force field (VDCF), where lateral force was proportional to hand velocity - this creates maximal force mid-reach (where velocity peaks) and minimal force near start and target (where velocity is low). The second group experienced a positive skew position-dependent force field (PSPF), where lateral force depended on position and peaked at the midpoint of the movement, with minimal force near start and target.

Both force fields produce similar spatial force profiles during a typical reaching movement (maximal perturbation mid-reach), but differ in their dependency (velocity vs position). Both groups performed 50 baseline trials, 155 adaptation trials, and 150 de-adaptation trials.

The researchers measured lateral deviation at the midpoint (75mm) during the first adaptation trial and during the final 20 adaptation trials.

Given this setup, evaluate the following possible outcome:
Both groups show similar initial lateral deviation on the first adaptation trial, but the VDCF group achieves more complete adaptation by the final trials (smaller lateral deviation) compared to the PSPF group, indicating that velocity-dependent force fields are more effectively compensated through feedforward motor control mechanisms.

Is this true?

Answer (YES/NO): NO